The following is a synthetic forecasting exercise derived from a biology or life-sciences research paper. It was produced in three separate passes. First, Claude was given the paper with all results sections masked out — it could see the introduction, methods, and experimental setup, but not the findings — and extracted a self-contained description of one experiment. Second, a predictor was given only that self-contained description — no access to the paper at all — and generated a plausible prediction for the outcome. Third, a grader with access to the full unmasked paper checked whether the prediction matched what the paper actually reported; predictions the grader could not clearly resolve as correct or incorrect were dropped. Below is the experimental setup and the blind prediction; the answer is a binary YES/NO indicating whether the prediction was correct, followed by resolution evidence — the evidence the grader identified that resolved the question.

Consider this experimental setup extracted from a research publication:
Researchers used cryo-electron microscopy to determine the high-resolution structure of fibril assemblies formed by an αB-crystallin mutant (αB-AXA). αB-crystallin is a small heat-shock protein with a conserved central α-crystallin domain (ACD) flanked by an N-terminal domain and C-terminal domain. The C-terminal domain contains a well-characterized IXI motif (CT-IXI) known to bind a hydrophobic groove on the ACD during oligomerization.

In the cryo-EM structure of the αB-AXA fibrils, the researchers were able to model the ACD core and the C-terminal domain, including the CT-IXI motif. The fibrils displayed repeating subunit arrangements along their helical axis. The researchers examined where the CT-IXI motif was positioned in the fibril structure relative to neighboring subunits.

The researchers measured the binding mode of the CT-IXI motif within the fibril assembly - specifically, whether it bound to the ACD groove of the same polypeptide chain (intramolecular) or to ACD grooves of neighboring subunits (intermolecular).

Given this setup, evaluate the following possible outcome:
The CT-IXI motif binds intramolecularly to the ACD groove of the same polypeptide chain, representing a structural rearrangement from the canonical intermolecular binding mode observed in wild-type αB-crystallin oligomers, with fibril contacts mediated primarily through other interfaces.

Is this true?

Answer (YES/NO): NO